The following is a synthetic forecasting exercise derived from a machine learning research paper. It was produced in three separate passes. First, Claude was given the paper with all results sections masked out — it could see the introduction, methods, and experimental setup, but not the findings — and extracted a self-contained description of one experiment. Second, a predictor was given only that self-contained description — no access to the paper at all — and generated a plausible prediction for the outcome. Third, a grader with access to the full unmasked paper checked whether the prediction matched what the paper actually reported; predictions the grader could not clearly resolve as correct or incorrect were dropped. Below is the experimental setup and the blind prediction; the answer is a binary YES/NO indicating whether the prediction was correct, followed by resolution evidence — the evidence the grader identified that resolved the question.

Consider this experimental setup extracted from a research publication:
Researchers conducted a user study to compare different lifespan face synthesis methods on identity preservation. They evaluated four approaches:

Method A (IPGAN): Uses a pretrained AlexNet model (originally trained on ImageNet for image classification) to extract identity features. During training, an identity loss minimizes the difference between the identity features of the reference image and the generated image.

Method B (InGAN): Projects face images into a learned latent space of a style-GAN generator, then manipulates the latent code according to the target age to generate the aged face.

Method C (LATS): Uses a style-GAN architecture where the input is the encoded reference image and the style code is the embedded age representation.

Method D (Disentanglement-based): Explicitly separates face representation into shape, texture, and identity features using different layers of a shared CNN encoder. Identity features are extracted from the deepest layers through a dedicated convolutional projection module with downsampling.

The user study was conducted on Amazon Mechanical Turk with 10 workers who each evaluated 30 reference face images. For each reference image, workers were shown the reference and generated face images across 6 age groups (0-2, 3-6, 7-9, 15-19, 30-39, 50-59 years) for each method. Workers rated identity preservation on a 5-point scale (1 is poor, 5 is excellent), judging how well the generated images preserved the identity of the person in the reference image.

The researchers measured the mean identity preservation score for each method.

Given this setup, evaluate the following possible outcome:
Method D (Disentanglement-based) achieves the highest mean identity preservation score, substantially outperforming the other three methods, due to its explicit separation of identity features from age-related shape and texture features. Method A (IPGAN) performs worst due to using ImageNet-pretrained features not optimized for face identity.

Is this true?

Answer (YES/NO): NO